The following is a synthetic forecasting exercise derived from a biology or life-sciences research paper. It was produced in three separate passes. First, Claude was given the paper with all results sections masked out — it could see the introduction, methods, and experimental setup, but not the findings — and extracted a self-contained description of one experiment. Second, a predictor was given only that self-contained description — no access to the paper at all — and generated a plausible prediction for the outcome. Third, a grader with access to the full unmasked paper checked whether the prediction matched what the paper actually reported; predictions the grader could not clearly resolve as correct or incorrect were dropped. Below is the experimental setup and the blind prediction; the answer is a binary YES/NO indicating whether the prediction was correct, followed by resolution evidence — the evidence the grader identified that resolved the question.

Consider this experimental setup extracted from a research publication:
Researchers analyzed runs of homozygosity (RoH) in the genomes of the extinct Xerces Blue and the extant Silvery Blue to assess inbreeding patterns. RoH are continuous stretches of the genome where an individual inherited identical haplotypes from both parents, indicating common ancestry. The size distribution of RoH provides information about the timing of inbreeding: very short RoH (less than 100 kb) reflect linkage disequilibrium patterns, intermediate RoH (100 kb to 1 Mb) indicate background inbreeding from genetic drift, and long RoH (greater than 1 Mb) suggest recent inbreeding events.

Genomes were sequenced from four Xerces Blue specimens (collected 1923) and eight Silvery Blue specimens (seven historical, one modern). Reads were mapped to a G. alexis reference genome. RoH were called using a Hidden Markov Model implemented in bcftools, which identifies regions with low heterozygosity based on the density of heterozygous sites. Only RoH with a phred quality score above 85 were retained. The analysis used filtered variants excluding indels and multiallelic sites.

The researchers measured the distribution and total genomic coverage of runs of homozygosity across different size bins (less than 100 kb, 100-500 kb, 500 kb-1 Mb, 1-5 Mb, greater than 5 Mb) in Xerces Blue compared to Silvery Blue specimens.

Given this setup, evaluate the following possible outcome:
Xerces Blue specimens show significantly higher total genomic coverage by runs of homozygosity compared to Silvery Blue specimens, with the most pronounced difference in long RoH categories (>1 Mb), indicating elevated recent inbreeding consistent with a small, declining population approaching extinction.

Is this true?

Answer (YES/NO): NO